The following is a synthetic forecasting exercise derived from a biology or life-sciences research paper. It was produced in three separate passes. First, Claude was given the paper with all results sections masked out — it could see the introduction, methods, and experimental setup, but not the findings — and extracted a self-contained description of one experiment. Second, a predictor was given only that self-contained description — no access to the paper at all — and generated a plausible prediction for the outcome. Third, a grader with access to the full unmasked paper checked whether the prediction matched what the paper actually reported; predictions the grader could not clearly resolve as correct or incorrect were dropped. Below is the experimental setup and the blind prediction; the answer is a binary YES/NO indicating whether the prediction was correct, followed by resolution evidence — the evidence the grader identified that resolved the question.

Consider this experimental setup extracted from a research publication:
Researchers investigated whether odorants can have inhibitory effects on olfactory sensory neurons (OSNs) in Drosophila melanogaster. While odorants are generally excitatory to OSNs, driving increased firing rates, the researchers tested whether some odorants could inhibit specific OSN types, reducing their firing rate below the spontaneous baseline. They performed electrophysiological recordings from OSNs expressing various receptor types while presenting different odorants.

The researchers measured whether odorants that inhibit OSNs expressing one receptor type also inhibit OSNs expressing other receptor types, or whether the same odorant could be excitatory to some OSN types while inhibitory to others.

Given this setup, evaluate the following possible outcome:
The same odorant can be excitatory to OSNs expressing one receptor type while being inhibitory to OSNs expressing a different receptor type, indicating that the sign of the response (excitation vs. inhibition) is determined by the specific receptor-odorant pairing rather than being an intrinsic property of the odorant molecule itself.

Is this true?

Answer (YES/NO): YES